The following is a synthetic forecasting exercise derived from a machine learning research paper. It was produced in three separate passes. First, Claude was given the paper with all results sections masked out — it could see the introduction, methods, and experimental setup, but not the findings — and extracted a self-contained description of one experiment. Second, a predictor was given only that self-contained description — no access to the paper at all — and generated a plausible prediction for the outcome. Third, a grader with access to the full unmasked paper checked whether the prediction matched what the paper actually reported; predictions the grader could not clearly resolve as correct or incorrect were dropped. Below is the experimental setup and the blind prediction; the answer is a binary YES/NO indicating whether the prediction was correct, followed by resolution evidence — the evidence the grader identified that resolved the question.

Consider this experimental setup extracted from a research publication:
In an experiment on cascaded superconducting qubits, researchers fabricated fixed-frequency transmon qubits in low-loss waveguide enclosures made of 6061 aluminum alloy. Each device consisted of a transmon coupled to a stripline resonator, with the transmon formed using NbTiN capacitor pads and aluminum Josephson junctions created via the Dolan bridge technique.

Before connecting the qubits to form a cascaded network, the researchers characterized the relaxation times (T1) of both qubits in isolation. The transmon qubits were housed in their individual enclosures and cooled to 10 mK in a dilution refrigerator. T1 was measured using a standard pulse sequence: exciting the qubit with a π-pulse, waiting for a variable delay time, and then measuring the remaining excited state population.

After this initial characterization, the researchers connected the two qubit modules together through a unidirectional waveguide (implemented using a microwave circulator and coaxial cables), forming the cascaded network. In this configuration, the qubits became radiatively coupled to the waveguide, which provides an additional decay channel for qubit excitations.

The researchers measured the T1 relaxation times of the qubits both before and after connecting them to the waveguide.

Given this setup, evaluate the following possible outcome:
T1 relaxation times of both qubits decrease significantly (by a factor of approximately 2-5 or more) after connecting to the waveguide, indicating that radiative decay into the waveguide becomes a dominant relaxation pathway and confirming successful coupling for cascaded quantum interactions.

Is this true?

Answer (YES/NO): YES